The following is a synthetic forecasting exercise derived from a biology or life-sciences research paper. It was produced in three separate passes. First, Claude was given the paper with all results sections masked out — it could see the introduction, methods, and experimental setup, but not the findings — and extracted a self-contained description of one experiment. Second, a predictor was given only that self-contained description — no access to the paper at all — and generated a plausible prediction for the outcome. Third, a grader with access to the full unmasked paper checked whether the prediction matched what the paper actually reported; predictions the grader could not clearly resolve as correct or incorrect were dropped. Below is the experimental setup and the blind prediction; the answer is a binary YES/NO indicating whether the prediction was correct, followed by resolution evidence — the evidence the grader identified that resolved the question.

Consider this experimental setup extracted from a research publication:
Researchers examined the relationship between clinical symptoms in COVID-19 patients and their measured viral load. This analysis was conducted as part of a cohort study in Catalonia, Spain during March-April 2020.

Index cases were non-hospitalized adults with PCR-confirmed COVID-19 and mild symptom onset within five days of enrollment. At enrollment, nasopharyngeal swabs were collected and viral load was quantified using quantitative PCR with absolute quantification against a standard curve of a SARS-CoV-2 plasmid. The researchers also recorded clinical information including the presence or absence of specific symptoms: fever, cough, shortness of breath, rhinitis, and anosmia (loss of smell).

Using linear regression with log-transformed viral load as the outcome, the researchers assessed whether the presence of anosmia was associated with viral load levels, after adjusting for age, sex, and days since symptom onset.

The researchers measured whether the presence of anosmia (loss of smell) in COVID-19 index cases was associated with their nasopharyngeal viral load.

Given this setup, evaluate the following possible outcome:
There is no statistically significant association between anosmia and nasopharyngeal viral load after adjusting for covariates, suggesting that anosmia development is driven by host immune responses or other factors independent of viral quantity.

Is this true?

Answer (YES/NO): NO